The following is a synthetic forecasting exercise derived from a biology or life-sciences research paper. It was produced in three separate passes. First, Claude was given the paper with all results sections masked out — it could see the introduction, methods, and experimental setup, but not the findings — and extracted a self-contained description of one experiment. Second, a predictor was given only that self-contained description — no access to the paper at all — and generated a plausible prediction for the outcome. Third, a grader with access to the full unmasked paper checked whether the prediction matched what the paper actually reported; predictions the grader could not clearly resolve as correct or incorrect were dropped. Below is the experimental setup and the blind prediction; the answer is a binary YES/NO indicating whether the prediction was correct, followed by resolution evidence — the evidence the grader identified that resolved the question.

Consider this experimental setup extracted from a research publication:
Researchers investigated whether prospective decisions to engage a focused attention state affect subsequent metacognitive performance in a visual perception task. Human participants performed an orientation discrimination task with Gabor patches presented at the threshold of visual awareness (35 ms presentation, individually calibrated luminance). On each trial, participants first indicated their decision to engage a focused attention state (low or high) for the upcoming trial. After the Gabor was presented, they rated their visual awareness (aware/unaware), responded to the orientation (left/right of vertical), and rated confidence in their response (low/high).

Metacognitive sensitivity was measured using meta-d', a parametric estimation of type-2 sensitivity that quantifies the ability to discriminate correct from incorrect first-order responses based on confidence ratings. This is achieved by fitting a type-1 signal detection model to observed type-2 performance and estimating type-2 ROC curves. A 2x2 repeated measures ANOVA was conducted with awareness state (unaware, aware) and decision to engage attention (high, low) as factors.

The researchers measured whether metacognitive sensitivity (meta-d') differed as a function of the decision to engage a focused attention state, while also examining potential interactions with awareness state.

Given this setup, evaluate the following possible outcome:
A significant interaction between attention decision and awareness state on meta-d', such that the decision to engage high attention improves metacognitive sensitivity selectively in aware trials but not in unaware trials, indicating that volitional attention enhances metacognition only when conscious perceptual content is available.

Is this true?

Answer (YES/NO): YES